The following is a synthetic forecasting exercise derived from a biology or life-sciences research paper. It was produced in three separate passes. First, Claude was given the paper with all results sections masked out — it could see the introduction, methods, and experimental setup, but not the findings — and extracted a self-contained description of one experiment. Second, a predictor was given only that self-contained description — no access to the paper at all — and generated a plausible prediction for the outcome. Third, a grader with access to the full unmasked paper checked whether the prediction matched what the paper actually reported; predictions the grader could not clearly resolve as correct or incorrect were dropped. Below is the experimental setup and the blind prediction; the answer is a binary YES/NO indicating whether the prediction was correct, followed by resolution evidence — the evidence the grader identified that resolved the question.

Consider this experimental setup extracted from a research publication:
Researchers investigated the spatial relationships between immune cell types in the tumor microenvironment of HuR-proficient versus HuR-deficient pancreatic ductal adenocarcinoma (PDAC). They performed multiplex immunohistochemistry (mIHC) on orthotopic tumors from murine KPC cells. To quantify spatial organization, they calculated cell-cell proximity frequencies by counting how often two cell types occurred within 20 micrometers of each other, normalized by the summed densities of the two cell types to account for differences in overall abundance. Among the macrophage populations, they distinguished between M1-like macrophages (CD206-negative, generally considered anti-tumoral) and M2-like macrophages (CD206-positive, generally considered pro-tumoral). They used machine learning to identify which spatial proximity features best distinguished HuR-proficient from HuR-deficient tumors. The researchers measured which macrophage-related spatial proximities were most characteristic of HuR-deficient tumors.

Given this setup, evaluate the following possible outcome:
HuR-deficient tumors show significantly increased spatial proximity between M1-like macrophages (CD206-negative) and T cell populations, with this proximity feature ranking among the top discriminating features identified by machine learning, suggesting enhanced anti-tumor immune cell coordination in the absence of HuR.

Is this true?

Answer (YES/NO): YES